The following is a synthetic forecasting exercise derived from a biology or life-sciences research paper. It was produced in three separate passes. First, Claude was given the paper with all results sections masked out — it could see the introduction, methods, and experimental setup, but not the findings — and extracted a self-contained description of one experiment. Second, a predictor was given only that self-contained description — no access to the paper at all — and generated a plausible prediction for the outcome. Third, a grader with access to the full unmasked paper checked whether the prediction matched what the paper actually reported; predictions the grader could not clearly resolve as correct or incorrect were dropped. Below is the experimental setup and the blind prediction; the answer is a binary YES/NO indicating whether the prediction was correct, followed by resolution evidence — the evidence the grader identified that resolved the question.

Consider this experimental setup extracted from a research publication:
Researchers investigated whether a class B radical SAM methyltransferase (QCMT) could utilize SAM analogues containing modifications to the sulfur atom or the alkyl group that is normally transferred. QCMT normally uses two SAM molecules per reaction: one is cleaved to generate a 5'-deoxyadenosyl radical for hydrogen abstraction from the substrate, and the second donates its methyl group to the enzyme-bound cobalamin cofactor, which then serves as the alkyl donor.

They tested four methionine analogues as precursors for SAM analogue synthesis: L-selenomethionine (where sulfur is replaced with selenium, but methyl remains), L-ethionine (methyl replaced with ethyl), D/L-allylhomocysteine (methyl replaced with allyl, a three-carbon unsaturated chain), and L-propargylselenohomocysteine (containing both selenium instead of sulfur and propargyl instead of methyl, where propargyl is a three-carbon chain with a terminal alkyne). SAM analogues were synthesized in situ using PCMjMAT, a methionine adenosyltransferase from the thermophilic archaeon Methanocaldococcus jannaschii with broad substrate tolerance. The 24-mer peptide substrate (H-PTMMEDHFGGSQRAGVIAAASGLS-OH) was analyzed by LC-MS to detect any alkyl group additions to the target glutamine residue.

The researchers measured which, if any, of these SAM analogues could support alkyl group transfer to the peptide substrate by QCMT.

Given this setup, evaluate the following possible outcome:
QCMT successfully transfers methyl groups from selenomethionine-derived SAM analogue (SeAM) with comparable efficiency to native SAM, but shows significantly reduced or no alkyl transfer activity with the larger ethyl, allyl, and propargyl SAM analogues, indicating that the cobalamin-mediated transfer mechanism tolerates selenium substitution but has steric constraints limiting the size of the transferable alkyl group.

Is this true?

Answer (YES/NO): NO